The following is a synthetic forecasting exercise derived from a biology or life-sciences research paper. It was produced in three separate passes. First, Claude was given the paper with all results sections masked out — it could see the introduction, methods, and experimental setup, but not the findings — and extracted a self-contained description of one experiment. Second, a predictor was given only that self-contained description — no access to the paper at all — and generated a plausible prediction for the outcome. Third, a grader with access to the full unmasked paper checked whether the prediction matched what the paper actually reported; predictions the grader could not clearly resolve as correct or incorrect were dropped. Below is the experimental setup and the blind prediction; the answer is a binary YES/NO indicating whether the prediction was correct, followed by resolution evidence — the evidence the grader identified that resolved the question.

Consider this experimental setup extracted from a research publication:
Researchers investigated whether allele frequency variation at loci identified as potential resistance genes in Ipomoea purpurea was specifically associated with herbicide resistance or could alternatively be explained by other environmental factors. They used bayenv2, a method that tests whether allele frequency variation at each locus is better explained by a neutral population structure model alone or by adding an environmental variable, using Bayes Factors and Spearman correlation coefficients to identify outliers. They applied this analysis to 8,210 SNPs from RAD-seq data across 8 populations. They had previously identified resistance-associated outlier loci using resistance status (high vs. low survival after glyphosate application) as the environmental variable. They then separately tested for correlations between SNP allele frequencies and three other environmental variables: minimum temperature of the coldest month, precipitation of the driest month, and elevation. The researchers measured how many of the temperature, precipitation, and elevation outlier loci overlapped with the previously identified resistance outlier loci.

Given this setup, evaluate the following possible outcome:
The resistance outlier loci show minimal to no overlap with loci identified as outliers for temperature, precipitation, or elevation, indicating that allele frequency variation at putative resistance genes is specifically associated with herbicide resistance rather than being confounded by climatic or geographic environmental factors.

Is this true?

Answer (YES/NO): YES